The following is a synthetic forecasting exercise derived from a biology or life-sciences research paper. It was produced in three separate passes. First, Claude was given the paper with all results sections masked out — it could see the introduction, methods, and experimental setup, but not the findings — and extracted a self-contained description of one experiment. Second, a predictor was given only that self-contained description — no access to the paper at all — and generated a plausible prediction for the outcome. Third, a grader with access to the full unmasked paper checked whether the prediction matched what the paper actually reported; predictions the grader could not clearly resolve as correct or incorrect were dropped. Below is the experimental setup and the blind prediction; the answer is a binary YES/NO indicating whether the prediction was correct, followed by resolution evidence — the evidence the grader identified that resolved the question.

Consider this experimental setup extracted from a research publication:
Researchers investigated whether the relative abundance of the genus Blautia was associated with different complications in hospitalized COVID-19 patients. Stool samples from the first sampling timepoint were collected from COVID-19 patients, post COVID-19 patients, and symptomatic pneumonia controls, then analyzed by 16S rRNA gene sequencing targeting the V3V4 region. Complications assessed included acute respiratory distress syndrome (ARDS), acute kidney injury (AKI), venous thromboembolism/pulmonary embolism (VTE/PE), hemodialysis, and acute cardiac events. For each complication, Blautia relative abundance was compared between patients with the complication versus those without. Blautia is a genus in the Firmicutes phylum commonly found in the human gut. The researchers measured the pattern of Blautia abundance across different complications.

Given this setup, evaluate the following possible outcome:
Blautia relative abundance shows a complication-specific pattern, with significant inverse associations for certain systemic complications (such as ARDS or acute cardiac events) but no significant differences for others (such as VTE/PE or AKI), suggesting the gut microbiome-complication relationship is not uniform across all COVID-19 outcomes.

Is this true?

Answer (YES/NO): YES